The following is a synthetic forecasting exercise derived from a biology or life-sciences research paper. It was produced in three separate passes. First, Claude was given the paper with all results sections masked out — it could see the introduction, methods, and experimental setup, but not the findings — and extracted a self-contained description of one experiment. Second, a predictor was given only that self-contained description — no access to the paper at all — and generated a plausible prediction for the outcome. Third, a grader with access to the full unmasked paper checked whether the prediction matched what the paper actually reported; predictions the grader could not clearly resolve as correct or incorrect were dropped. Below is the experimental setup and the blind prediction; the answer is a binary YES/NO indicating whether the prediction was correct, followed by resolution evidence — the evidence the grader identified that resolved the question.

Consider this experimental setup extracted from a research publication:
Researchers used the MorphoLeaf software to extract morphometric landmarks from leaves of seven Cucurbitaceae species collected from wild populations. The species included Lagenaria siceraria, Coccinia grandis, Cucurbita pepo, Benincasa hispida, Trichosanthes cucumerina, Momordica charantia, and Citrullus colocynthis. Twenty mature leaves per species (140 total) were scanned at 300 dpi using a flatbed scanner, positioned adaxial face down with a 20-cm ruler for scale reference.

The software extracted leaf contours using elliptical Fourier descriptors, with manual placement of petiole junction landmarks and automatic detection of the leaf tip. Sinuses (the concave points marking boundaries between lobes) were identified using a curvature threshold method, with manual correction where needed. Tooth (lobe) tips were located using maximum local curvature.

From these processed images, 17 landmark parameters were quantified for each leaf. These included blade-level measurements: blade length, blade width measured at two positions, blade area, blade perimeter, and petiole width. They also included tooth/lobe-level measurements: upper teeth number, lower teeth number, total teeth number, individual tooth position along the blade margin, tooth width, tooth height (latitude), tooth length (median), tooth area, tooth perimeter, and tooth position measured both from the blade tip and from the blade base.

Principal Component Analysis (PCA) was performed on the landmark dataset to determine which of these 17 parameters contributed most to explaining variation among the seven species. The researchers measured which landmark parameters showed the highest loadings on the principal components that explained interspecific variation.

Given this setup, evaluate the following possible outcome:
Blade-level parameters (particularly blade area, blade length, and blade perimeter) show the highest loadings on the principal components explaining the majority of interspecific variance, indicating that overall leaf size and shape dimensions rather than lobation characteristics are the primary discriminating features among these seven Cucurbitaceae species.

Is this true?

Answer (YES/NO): NO